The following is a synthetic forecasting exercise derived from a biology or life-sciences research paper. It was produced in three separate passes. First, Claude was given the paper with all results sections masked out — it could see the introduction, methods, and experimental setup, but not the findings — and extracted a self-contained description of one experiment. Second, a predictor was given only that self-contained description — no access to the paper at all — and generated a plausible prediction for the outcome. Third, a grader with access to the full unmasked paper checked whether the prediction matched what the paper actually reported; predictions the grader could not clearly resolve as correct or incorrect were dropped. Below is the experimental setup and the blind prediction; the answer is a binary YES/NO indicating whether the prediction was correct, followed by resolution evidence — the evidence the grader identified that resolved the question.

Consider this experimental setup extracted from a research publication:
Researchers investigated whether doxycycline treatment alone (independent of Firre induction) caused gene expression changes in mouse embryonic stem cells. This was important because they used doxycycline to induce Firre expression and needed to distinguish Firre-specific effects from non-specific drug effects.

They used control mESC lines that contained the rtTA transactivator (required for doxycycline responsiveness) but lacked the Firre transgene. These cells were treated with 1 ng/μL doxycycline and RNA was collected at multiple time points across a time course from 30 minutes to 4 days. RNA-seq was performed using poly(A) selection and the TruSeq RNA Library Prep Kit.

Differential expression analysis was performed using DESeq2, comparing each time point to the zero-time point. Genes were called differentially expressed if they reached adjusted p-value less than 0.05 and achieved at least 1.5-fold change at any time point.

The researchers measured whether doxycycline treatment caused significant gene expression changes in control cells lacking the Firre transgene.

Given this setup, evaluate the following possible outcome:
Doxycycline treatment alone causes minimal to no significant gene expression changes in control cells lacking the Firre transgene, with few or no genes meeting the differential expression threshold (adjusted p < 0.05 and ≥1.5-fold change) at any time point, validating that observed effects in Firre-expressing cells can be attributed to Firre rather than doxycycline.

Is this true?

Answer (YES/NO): NO